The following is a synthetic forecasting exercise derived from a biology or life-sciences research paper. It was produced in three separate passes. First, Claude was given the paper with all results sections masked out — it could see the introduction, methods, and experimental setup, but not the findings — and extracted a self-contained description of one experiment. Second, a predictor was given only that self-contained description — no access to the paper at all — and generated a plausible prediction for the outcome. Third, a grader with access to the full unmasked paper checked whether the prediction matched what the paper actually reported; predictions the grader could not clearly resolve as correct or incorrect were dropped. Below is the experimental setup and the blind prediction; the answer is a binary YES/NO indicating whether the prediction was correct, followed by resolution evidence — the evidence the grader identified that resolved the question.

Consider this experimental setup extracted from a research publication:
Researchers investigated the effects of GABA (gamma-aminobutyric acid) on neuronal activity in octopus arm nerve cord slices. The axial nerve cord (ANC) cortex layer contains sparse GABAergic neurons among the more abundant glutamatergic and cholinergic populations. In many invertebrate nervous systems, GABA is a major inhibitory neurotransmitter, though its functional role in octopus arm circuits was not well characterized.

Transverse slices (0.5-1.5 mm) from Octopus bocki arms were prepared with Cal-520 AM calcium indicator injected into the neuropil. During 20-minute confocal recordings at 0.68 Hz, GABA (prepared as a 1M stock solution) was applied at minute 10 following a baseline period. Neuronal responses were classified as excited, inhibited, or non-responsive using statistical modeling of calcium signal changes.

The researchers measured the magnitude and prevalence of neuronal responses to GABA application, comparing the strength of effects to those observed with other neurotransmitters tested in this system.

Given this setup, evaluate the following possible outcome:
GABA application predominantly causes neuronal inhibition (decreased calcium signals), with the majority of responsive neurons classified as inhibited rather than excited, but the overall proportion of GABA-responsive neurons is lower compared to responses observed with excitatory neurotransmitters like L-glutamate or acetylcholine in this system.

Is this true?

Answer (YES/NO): NO